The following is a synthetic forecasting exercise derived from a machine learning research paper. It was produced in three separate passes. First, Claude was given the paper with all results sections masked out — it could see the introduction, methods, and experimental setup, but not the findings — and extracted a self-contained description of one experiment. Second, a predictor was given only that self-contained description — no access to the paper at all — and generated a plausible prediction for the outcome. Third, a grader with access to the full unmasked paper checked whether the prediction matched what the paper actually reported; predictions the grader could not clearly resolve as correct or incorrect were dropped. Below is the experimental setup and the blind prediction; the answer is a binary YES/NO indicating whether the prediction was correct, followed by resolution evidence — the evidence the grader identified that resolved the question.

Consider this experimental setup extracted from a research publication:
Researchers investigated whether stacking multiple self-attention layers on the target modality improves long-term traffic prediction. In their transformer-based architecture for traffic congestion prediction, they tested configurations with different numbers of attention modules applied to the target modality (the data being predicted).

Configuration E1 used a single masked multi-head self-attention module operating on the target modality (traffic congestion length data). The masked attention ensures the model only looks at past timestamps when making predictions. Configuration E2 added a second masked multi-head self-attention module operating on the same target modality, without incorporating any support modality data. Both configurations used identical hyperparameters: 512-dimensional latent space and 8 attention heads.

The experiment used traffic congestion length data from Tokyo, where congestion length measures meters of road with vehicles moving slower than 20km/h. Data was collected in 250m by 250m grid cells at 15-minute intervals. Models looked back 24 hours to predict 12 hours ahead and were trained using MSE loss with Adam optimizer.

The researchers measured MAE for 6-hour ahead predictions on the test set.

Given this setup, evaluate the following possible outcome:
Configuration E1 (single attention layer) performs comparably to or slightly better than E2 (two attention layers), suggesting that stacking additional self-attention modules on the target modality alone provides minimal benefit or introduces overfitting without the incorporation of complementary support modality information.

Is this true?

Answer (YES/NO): NO